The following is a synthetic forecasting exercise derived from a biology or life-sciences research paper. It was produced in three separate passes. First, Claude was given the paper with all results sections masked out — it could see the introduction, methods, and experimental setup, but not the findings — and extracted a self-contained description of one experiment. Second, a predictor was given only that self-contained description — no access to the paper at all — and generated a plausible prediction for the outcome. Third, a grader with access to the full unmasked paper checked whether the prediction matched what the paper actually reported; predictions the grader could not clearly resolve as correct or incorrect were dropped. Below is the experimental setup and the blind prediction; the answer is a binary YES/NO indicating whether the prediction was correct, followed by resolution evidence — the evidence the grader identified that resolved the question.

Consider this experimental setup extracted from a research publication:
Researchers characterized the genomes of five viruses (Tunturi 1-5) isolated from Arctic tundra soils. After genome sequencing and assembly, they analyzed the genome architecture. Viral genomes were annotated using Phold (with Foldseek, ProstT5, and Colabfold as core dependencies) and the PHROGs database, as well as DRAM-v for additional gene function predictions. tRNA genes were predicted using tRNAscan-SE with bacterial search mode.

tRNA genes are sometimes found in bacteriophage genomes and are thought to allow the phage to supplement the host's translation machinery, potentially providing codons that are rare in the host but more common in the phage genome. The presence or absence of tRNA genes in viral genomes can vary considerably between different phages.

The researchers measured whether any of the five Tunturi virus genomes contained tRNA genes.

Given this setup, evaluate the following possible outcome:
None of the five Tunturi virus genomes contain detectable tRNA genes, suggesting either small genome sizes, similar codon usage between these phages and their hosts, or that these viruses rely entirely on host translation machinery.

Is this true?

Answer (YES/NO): NO